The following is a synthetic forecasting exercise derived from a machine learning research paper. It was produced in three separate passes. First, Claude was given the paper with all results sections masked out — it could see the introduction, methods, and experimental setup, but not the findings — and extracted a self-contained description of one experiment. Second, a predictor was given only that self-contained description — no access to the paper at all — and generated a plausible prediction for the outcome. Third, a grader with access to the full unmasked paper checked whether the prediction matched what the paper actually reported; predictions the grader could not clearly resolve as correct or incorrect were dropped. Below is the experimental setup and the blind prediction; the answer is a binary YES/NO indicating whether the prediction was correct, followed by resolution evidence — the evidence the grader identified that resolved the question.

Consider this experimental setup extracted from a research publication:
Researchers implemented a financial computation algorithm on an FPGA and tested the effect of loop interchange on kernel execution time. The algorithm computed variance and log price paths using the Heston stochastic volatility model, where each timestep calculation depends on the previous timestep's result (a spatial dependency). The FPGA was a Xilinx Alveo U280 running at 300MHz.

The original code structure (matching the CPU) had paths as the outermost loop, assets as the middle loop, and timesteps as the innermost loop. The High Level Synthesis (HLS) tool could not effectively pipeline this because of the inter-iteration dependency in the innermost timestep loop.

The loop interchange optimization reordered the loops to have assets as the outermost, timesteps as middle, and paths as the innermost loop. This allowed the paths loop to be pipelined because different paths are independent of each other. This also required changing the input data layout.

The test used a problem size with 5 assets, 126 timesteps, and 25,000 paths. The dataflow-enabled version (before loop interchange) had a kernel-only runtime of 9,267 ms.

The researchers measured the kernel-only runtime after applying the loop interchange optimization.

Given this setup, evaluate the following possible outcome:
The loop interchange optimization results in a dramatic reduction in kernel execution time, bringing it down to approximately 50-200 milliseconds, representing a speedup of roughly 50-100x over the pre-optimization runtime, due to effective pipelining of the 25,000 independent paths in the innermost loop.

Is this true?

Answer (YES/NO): YES